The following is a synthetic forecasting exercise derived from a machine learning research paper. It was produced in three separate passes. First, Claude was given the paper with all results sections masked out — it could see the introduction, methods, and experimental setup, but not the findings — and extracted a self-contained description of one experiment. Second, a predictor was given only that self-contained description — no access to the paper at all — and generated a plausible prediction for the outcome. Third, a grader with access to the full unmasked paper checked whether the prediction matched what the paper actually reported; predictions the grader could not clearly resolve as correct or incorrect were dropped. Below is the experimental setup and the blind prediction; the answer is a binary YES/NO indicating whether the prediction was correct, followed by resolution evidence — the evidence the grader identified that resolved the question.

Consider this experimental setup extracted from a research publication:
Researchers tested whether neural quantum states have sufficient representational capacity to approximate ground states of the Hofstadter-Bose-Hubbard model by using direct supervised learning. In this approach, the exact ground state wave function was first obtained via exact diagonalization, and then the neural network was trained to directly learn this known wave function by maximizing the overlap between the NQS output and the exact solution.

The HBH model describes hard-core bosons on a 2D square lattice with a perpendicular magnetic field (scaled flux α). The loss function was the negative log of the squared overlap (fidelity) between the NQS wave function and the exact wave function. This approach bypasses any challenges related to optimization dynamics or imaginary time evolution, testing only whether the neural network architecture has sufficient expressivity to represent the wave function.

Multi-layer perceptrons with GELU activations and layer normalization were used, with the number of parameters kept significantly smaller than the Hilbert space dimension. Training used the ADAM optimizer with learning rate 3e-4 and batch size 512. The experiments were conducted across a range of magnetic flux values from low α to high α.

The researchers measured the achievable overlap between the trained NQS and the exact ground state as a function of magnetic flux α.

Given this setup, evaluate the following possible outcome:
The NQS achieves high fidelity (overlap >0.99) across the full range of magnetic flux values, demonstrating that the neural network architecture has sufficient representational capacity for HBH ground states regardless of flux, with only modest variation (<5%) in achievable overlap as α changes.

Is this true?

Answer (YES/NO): NO